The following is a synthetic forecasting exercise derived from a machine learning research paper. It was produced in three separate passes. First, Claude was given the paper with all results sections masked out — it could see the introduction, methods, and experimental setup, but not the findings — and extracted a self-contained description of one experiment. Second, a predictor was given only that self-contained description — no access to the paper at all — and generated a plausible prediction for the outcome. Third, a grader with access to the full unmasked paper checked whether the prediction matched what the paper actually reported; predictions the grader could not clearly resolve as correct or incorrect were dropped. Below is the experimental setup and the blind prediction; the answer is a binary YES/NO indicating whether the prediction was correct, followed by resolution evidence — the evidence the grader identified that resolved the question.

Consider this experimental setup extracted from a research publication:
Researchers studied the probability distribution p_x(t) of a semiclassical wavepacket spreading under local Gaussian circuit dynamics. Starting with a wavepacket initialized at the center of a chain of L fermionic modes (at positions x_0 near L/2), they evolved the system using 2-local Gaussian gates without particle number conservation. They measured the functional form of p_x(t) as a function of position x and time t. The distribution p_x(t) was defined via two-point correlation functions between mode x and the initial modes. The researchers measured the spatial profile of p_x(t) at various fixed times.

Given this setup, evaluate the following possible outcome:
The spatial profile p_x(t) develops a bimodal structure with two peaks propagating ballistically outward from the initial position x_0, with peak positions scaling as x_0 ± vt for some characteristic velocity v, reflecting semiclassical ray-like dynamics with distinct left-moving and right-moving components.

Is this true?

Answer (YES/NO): NO